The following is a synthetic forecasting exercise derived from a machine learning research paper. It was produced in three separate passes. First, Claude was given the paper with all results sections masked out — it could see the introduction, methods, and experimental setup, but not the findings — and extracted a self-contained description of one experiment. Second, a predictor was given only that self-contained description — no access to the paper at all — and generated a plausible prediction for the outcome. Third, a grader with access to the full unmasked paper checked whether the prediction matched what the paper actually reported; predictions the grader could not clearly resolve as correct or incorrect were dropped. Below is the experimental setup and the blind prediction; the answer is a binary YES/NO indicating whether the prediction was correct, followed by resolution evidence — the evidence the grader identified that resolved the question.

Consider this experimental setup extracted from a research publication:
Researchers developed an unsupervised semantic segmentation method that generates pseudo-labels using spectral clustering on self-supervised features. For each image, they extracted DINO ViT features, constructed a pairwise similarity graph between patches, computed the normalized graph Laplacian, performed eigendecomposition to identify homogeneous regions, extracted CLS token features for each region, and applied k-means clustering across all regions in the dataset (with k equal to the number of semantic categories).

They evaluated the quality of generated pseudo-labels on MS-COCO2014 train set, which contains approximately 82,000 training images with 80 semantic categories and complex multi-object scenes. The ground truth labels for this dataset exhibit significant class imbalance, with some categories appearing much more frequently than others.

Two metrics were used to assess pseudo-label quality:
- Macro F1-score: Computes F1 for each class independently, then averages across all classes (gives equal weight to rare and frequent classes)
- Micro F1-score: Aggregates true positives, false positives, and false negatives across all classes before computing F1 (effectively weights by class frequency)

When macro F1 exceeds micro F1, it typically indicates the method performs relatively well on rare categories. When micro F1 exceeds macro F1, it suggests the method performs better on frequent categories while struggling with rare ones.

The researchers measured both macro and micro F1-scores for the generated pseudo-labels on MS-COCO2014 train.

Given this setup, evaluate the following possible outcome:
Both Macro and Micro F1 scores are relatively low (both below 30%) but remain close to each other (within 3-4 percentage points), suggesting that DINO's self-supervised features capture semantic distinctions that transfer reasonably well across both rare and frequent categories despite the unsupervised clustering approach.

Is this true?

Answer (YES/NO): NO